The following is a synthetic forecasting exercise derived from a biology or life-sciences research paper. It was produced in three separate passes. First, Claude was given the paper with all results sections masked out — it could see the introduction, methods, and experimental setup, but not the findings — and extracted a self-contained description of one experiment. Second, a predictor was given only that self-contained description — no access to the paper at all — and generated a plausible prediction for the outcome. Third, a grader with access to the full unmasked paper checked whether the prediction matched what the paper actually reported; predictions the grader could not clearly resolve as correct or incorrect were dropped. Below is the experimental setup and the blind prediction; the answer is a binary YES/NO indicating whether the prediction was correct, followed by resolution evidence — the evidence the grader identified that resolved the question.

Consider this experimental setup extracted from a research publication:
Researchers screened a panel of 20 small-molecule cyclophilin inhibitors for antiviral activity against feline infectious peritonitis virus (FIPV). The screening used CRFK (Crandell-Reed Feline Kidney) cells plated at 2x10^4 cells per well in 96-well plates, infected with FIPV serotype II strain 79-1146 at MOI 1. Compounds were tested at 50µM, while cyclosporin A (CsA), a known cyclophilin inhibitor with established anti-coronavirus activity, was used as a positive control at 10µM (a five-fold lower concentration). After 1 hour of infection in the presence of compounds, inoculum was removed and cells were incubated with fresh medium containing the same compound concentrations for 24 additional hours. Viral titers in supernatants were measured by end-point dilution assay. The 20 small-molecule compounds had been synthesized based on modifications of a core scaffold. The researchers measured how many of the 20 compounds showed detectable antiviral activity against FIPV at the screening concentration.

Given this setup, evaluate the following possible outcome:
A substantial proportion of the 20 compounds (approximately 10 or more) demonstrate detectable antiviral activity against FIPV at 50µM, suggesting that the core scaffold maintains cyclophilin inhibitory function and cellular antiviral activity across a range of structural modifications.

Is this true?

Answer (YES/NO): YES